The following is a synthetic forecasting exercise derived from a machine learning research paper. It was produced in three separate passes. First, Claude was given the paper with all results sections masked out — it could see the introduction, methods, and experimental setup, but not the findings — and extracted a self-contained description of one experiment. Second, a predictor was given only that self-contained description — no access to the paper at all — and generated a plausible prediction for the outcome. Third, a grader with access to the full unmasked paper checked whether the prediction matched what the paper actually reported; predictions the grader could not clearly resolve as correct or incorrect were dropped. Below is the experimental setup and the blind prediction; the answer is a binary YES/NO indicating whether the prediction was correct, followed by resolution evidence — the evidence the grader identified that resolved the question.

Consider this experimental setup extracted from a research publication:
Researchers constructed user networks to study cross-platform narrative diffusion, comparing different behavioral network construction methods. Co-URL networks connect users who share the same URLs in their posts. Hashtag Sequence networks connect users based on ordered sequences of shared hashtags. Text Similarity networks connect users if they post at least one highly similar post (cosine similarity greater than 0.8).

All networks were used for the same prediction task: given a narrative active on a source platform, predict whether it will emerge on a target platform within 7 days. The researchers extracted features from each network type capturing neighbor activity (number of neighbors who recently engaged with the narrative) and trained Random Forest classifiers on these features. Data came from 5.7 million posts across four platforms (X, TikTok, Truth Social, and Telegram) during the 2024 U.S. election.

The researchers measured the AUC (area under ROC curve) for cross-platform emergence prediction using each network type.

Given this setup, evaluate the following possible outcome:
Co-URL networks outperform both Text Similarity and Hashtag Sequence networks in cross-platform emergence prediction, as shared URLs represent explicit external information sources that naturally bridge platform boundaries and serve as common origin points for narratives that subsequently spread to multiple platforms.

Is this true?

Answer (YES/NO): NO